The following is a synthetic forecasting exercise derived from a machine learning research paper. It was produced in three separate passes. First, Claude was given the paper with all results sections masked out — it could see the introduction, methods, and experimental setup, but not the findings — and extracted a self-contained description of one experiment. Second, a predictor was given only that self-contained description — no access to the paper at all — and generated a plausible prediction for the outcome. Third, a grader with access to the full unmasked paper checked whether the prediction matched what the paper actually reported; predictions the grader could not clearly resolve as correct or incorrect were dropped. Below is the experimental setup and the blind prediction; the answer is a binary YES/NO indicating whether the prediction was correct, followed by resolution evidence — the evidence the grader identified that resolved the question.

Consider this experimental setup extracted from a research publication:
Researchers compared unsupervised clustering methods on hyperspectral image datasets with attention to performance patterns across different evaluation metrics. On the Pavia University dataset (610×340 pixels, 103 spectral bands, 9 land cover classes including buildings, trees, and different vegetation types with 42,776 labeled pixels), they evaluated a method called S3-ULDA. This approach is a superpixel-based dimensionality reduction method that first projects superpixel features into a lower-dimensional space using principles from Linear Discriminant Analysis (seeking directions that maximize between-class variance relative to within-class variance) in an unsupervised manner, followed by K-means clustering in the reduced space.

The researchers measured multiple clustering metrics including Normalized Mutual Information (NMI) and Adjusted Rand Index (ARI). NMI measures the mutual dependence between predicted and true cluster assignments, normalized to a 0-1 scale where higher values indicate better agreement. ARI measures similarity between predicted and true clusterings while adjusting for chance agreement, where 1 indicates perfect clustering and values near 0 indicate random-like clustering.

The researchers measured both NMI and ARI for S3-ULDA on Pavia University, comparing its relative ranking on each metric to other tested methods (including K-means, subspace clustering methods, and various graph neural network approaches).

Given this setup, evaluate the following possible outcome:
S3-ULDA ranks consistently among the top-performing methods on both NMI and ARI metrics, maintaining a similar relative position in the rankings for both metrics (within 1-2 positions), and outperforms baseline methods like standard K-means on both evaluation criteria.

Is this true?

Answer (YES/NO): YES